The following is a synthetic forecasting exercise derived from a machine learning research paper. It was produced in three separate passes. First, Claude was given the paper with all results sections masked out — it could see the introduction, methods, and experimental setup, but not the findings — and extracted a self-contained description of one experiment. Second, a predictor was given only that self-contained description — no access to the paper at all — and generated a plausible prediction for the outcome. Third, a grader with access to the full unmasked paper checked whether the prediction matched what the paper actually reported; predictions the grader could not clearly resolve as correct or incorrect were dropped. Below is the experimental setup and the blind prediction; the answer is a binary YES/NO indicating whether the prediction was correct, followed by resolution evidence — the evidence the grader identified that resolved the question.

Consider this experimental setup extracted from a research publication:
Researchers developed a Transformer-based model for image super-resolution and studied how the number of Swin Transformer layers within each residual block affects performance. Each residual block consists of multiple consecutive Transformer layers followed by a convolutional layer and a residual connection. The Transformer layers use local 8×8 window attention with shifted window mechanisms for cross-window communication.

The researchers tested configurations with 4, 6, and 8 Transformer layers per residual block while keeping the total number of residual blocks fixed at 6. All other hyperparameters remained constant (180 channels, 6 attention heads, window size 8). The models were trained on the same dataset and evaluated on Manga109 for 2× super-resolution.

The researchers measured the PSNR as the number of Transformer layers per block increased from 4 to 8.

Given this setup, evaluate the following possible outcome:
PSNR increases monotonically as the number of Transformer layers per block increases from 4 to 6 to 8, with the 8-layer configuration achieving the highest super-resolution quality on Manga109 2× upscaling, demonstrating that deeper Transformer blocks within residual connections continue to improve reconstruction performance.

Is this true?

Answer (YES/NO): YES